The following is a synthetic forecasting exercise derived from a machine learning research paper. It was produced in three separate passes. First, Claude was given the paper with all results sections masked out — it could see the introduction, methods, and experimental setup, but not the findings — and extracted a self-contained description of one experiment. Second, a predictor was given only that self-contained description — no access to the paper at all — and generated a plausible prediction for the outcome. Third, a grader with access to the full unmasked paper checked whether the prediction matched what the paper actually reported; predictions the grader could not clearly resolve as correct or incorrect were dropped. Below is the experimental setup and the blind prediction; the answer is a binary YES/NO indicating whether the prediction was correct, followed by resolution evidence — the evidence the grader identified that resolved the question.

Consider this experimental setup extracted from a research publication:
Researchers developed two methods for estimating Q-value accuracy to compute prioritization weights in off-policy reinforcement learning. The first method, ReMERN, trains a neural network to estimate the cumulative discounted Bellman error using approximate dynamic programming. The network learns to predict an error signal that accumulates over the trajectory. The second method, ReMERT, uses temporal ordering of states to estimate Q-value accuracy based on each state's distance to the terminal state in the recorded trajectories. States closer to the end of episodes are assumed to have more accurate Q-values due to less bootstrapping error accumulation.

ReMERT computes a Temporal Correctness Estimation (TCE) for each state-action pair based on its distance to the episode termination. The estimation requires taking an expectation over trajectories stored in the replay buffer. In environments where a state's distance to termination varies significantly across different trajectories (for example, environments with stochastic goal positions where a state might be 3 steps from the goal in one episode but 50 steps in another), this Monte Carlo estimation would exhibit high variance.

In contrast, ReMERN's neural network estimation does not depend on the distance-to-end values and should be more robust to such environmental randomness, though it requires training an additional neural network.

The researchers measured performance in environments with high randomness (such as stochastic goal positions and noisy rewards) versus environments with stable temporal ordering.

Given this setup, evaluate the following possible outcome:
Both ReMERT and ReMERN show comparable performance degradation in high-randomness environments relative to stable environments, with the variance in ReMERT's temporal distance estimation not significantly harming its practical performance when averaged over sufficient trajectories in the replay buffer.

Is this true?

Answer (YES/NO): NO